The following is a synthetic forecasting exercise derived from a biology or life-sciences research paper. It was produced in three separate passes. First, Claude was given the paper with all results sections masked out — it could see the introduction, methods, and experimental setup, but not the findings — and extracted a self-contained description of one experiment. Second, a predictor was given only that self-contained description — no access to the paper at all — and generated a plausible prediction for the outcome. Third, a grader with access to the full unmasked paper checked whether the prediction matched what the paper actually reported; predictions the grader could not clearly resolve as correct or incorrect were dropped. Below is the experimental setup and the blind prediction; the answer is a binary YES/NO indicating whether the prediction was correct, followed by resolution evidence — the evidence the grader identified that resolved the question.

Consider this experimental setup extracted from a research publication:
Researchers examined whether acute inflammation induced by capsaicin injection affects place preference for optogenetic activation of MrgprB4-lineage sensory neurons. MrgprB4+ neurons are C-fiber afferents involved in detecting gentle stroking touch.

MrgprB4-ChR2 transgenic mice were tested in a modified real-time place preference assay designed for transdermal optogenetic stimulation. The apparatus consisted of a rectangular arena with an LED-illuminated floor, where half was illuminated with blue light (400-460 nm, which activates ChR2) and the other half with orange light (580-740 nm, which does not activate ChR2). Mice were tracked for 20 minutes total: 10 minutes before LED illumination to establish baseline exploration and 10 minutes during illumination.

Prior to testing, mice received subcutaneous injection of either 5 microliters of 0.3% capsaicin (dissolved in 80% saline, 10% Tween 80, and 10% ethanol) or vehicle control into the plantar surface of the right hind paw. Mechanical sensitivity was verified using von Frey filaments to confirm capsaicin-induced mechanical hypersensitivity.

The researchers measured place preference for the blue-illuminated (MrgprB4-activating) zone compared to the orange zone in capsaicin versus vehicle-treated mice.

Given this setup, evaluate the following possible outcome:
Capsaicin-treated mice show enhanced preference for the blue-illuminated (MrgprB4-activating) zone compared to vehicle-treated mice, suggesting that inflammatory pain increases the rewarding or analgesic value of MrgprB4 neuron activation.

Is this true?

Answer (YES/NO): NO